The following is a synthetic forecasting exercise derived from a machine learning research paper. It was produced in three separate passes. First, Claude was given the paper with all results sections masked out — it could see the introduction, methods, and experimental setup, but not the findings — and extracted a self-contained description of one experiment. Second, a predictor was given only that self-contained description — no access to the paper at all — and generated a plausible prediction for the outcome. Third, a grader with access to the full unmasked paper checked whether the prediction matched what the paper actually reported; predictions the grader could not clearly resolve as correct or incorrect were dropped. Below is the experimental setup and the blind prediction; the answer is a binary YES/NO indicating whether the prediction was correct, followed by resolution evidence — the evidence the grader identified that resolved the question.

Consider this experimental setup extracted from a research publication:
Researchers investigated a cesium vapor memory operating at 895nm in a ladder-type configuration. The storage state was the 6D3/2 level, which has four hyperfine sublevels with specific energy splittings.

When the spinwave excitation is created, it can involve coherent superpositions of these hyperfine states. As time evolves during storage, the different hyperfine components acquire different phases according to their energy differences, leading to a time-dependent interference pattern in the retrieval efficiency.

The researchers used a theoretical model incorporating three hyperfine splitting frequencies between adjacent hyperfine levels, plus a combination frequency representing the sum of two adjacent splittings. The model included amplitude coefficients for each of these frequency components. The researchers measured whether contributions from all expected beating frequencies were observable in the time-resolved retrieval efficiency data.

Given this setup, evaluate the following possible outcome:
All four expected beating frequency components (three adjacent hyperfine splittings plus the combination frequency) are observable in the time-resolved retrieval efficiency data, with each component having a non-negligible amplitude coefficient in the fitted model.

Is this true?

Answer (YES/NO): NO